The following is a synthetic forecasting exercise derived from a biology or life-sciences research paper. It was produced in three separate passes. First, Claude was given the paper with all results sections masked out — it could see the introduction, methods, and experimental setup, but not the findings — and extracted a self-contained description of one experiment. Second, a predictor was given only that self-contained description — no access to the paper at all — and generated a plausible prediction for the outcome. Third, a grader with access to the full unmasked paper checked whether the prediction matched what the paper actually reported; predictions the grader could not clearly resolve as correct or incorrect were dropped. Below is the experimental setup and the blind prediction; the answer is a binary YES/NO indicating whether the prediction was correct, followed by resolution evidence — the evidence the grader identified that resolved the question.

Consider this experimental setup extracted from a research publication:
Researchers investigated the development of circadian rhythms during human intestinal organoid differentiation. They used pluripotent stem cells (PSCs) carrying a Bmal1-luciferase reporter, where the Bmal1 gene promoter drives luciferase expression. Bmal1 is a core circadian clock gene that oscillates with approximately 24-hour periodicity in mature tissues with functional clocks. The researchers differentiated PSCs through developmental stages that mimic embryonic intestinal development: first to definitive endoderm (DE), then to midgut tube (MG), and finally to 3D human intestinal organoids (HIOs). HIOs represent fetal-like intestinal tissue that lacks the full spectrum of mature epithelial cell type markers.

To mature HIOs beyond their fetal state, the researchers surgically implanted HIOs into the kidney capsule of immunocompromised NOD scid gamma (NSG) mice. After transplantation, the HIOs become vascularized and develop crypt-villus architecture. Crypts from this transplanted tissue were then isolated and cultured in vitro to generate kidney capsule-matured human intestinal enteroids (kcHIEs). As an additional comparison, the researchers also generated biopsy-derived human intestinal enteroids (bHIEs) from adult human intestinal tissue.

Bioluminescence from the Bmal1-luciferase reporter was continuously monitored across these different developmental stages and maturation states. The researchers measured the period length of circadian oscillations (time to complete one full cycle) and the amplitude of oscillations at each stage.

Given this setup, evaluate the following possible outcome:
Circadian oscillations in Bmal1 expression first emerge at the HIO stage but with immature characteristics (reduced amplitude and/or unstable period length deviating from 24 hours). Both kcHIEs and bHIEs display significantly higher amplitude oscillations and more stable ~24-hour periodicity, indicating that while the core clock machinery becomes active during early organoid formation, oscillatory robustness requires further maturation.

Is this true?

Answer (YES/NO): NO